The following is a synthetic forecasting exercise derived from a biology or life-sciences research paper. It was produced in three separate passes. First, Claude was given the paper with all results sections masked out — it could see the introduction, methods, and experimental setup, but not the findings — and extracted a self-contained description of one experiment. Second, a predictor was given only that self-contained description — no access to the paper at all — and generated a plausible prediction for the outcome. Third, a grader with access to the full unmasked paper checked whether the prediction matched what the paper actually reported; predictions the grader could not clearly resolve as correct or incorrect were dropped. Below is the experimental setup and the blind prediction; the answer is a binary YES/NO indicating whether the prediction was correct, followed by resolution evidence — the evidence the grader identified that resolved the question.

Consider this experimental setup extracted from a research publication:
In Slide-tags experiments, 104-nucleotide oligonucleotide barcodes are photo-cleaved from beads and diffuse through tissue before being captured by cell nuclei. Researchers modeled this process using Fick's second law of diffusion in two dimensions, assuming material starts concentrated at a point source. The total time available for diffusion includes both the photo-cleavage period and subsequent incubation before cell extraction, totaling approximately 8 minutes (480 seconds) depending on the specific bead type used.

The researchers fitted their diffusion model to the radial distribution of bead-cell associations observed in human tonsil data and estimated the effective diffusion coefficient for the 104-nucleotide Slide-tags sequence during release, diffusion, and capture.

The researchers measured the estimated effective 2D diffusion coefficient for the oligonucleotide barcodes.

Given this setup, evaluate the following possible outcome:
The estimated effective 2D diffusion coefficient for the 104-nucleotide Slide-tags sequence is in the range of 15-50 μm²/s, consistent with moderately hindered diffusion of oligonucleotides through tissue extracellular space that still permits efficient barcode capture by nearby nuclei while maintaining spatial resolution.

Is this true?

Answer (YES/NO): YES